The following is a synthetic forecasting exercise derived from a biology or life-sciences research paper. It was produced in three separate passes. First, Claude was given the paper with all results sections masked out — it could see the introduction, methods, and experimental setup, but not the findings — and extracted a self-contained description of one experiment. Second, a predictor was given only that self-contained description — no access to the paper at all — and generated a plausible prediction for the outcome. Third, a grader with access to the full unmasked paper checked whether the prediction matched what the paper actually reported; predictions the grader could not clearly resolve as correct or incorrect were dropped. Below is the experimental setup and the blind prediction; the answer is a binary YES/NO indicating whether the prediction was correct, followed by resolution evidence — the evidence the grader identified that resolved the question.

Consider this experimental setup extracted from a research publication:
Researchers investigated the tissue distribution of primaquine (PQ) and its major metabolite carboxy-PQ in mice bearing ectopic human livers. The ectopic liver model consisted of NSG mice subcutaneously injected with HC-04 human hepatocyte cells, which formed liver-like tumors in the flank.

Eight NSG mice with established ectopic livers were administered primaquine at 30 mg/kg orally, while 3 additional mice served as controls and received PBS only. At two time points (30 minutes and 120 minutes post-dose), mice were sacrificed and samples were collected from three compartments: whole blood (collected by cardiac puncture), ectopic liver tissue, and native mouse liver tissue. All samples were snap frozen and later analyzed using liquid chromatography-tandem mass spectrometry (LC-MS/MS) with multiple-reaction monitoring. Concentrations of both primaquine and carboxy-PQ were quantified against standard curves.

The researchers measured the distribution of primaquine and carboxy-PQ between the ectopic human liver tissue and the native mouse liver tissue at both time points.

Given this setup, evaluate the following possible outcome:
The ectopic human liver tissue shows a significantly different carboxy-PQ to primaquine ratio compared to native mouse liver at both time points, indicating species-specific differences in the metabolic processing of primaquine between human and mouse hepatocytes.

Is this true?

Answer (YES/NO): NO